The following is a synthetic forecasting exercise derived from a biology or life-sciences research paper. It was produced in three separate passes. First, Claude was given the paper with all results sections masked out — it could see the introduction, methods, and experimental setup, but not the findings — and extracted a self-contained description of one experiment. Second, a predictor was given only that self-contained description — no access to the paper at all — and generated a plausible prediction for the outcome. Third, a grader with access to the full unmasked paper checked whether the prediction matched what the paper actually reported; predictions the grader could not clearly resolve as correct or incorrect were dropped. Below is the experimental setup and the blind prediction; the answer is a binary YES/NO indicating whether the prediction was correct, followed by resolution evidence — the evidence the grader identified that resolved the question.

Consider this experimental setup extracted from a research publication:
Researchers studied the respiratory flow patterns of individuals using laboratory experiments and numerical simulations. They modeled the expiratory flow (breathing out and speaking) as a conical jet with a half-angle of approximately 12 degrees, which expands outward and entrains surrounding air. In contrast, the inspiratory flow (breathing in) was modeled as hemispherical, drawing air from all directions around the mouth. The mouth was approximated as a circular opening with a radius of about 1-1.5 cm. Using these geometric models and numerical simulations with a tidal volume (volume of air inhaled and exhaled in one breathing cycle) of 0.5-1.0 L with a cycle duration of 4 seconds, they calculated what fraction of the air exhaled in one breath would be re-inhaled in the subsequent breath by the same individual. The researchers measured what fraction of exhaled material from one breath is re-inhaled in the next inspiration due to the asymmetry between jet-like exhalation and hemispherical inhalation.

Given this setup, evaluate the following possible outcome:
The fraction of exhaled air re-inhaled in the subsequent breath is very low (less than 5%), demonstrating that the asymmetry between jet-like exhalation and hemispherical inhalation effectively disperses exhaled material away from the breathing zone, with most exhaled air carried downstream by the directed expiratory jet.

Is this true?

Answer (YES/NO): NO